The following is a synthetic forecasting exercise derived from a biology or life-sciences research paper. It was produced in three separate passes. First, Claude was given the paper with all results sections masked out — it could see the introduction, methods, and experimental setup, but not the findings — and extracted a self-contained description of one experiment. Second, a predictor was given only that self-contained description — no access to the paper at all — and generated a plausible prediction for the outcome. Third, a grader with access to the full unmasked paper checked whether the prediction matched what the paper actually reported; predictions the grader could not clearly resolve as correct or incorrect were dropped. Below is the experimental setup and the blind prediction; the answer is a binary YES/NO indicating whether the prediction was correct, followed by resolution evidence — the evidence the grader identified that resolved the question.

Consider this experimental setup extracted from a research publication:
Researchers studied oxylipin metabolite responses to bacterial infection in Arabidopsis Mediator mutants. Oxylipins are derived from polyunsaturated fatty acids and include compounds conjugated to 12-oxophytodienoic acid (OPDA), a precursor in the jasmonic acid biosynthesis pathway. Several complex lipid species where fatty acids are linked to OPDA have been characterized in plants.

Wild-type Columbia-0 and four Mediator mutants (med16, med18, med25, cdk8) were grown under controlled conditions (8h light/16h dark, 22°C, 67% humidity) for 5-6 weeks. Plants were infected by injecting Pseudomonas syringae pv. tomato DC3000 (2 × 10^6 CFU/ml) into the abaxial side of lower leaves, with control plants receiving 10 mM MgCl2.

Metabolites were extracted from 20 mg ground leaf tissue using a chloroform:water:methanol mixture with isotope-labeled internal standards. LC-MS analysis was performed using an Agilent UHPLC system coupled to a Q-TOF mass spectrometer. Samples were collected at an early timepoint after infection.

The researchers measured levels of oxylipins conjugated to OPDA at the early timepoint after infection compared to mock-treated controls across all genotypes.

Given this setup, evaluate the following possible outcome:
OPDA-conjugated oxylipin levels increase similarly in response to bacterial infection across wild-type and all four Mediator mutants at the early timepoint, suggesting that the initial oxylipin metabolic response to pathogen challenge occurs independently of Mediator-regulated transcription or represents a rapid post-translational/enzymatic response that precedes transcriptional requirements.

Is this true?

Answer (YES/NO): NO